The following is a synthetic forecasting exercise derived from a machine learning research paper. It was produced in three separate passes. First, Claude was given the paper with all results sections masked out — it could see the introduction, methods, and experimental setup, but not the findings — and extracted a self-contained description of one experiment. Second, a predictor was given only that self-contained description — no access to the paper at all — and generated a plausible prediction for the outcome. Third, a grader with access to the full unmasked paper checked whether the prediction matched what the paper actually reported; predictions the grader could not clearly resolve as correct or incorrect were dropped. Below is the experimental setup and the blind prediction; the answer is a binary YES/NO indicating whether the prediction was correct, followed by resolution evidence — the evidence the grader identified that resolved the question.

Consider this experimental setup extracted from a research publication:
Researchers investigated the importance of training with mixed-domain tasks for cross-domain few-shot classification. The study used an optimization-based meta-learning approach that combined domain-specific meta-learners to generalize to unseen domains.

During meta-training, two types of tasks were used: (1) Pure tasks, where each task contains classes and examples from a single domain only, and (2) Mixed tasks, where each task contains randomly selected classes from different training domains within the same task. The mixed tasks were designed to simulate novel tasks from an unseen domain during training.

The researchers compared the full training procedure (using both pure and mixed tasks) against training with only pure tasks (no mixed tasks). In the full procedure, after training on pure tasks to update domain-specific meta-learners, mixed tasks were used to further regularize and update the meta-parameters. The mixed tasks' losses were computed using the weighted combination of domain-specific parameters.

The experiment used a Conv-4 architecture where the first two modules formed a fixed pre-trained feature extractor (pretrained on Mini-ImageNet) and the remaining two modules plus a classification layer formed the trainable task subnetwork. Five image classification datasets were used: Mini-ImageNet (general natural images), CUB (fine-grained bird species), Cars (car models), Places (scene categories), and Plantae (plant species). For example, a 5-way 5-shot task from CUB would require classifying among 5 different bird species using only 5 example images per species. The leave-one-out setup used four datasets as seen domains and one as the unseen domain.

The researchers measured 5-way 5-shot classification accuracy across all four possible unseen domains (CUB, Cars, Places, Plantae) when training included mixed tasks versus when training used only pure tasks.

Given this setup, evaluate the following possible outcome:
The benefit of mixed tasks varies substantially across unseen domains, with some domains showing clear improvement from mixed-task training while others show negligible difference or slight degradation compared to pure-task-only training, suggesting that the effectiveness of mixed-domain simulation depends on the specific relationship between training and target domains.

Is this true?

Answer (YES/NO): NO